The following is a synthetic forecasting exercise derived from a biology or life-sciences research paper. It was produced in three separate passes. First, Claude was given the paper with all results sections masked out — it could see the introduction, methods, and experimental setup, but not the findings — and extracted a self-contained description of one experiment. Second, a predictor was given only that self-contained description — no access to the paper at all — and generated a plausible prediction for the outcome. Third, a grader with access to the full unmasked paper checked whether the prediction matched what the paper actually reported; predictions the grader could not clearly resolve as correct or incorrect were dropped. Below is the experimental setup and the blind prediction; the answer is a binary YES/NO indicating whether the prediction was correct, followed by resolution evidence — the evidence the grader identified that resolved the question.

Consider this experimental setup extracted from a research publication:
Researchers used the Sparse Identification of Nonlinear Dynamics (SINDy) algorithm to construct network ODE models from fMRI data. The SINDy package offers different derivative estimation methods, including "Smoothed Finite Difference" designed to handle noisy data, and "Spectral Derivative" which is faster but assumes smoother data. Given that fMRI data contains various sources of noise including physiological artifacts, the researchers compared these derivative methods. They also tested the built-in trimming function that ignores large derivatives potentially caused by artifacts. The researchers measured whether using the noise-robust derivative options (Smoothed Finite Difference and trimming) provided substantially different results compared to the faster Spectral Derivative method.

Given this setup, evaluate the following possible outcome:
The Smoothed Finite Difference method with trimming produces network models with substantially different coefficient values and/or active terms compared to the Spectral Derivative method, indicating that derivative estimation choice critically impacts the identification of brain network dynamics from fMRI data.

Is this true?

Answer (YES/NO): NO